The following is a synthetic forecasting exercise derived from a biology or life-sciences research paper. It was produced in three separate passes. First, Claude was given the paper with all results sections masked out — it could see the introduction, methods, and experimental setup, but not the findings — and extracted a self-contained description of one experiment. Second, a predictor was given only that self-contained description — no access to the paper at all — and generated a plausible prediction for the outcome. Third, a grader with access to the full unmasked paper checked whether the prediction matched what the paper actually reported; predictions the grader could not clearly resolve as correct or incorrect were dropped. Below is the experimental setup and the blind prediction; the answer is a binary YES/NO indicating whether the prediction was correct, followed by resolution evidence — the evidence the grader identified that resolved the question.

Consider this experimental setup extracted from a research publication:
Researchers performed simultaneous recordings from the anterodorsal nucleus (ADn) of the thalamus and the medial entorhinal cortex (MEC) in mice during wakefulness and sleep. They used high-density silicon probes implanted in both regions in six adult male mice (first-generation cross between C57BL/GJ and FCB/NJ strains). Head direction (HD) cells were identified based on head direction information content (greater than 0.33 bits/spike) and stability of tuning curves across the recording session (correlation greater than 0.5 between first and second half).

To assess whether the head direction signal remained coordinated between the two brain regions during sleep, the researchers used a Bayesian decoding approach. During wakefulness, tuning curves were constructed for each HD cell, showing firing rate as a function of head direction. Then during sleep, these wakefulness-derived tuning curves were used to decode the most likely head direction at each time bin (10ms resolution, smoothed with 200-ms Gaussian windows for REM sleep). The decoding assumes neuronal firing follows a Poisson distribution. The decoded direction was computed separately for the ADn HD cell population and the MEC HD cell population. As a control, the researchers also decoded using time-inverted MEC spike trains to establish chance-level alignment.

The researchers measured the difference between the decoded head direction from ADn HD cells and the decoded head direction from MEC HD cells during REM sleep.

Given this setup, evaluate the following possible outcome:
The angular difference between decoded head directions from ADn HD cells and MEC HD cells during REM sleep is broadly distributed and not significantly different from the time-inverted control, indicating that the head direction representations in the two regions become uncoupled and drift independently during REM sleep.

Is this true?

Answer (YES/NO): NO